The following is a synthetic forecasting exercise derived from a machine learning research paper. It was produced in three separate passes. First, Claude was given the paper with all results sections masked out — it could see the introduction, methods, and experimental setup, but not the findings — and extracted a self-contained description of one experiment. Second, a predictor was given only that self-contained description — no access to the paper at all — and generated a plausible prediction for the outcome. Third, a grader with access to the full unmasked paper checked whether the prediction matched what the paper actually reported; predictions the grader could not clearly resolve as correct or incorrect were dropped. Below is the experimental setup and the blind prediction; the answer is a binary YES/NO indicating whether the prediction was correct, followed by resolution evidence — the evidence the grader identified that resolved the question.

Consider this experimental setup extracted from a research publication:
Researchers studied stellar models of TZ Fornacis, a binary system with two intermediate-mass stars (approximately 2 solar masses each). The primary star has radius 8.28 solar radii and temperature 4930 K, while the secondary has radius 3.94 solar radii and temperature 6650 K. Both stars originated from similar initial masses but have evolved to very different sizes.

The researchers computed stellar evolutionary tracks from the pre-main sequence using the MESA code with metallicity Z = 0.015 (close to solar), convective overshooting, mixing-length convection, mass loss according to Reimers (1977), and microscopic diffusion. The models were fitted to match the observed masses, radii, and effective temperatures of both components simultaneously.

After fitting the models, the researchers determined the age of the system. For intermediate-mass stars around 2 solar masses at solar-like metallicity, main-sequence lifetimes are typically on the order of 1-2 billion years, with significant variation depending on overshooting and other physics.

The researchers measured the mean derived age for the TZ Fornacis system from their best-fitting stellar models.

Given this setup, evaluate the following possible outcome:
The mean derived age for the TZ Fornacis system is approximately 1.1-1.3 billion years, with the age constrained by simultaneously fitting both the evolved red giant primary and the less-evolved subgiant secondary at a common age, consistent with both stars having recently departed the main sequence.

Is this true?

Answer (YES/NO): YES